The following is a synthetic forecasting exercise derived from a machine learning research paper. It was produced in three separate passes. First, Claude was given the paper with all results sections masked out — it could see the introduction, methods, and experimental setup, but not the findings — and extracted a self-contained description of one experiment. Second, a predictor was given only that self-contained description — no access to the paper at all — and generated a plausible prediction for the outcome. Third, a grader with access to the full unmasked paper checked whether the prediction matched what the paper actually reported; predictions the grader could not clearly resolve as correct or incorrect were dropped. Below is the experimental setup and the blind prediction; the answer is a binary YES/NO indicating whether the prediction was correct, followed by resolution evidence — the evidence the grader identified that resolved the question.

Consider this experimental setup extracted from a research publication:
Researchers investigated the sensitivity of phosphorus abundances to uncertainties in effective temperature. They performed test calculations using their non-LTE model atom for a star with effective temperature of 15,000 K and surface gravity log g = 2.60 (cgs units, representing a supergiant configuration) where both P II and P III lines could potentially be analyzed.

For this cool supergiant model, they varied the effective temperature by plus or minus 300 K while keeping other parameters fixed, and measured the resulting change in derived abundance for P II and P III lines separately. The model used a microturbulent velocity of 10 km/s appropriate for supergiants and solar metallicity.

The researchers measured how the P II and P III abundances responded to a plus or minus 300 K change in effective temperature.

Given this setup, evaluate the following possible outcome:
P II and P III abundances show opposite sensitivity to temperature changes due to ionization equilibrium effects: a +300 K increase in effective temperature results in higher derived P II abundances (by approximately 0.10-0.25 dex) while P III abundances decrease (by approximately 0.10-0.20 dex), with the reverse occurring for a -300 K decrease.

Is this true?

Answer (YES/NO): NO